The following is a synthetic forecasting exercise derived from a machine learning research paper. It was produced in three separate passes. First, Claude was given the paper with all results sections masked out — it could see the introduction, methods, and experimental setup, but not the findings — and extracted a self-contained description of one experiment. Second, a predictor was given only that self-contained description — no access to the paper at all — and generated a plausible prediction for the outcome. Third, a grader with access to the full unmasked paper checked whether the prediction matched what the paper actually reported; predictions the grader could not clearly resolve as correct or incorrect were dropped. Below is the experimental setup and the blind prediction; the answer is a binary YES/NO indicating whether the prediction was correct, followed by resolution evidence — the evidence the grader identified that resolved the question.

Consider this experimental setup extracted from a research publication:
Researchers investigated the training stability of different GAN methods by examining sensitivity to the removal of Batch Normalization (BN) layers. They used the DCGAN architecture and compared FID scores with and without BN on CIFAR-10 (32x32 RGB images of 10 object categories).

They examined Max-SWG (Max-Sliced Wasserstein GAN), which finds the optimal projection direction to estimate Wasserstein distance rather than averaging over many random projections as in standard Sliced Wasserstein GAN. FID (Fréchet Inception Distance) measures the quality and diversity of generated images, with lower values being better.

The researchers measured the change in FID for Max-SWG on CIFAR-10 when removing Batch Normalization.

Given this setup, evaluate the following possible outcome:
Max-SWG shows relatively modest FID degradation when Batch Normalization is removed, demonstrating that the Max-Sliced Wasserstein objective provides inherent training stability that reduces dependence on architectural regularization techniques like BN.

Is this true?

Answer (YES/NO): NO